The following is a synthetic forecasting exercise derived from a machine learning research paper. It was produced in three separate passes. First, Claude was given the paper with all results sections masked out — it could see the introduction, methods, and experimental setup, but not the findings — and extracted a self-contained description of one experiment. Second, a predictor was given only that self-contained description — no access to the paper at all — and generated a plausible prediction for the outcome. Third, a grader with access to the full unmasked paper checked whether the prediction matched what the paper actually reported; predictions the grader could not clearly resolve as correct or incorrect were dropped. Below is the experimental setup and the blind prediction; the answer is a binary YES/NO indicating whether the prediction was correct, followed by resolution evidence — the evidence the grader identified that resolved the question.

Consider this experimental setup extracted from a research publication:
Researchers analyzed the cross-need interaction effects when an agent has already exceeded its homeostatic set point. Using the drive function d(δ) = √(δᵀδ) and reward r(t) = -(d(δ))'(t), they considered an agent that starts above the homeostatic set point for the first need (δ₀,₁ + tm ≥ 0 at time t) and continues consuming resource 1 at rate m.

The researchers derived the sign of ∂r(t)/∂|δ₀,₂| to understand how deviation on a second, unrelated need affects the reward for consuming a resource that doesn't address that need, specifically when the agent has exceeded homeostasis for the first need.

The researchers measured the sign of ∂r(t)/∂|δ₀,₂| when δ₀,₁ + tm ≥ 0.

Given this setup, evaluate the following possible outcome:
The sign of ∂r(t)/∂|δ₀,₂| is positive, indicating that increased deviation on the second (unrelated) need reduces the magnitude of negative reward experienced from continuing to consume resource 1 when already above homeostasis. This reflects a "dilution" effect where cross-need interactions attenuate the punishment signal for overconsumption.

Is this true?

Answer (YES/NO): YES